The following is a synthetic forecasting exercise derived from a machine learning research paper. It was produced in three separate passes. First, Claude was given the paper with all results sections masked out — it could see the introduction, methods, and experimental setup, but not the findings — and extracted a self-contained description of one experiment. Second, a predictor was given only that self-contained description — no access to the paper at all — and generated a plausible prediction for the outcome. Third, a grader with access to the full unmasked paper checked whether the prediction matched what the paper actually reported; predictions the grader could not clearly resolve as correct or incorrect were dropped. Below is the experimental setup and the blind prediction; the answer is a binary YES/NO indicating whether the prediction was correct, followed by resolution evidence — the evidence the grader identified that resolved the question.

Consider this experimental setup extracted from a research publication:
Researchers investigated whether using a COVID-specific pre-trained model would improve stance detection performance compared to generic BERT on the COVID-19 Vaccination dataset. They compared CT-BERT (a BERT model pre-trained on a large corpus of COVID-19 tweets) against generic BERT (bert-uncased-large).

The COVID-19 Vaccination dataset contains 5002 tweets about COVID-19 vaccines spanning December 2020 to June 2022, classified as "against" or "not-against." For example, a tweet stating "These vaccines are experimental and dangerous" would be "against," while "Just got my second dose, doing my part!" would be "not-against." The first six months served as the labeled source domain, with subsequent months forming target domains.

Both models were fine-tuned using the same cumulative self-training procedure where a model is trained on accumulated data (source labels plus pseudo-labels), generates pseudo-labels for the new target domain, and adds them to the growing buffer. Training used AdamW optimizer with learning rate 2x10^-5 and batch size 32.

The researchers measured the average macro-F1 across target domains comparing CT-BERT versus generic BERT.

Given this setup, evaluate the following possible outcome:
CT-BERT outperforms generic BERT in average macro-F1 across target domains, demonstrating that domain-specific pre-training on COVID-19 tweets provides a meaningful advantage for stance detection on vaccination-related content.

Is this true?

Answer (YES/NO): YES